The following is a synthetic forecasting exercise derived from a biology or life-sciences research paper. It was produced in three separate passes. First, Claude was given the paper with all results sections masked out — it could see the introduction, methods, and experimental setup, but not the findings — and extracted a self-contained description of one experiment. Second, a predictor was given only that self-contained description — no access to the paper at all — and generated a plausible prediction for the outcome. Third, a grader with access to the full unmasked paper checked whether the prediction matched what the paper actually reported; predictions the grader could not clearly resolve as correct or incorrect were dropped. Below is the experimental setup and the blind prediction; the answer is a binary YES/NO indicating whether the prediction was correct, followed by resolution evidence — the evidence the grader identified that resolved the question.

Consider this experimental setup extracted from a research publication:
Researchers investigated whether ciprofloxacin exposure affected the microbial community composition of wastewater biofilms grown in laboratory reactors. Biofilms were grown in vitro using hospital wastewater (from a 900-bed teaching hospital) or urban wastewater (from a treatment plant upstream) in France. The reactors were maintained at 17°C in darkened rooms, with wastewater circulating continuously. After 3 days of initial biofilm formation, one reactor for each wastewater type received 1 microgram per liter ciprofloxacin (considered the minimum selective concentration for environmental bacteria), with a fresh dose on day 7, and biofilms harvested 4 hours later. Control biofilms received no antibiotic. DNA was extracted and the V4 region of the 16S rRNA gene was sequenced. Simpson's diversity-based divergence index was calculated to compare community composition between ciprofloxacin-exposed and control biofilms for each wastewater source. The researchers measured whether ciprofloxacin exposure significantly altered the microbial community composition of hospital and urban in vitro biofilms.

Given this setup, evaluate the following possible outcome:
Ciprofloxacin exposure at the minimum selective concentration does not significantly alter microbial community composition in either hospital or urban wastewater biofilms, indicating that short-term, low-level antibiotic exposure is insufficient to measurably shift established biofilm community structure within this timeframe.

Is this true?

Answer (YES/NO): NO